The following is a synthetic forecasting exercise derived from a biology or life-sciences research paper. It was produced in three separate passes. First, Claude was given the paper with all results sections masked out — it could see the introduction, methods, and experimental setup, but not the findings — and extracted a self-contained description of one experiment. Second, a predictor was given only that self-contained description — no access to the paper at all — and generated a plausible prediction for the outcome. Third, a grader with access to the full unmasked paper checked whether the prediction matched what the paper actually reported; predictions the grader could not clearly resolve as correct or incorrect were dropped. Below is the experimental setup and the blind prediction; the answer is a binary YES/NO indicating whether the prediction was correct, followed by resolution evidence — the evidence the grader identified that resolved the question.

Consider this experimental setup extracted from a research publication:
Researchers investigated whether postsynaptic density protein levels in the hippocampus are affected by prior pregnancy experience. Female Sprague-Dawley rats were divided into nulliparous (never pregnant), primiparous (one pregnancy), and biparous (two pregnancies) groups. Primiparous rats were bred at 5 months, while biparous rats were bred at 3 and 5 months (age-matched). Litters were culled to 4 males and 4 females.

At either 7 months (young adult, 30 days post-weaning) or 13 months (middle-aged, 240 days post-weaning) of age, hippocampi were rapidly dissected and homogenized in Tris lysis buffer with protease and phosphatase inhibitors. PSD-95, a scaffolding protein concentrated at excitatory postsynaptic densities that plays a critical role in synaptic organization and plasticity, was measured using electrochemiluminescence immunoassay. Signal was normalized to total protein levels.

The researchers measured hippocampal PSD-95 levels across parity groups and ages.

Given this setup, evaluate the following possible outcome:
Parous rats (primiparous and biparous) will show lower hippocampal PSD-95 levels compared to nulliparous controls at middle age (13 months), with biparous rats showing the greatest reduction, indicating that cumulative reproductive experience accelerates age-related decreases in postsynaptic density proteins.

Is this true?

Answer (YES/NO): NO